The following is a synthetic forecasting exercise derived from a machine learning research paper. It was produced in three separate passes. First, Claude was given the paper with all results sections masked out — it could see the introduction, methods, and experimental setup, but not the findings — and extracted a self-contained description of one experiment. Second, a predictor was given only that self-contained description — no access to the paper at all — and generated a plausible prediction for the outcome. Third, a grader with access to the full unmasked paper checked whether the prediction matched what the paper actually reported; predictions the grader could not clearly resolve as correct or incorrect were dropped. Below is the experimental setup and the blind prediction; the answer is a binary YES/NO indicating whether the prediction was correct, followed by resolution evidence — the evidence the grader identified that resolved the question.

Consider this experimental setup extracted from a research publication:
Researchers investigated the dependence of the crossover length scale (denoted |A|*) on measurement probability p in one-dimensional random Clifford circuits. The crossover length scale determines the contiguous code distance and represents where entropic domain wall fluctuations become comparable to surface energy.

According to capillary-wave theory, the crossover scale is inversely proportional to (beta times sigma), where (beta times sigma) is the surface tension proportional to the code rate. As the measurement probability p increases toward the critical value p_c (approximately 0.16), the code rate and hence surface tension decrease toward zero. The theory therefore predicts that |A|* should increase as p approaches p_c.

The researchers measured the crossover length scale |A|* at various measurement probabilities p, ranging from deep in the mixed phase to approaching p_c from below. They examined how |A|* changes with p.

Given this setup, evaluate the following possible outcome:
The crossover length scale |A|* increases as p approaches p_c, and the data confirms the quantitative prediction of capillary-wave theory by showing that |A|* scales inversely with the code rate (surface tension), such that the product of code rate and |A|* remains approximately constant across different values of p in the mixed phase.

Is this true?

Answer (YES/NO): NO